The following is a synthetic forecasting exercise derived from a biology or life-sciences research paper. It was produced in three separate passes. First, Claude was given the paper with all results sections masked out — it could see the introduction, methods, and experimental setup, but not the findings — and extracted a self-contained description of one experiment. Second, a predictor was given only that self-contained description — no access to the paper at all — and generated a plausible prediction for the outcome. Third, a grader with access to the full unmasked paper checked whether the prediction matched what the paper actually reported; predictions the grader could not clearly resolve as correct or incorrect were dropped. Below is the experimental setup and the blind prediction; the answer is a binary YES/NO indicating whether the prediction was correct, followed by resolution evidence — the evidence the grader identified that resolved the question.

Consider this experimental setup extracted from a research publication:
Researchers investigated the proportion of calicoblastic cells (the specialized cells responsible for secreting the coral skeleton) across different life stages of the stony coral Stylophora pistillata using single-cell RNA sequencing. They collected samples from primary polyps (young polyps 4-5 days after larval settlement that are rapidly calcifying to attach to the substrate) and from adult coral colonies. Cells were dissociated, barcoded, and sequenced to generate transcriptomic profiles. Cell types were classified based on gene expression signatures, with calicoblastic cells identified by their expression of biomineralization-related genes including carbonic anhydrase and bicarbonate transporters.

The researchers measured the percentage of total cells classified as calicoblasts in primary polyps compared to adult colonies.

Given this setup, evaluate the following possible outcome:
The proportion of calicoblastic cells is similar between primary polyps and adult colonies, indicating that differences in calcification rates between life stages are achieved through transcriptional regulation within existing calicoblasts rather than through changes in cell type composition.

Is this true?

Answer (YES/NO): NO